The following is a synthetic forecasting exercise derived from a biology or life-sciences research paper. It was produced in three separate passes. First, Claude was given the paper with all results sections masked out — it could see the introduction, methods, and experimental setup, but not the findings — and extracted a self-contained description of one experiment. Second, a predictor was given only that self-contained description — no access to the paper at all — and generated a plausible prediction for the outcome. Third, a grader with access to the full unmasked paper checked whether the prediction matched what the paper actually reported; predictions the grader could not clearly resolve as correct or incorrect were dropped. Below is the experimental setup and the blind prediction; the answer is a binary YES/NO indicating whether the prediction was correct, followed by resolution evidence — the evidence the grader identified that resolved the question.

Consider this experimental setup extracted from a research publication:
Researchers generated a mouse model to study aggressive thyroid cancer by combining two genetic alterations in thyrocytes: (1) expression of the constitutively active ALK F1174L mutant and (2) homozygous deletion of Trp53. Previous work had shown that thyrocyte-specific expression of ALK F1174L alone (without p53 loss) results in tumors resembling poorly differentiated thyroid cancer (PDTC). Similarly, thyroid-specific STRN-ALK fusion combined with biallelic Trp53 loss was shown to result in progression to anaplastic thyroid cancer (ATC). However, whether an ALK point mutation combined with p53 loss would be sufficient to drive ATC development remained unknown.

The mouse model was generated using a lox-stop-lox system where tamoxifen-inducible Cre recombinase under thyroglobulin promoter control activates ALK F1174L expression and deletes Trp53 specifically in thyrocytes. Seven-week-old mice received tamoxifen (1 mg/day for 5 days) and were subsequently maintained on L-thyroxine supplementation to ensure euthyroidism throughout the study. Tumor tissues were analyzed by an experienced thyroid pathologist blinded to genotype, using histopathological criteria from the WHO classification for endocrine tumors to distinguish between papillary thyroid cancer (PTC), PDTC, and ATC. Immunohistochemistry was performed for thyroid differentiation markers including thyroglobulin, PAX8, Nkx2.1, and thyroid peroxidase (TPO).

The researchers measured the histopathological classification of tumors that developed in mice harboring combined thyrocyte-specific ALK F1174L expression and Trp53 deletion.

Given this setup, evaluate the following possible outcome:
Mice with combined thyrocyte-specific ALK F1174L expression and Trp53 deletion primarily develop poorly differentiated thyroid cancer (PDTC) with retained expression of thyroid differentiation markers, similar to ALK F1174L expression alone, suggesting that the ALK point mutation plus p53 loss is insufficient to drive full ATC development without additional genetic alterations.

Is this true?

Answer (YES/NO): NO